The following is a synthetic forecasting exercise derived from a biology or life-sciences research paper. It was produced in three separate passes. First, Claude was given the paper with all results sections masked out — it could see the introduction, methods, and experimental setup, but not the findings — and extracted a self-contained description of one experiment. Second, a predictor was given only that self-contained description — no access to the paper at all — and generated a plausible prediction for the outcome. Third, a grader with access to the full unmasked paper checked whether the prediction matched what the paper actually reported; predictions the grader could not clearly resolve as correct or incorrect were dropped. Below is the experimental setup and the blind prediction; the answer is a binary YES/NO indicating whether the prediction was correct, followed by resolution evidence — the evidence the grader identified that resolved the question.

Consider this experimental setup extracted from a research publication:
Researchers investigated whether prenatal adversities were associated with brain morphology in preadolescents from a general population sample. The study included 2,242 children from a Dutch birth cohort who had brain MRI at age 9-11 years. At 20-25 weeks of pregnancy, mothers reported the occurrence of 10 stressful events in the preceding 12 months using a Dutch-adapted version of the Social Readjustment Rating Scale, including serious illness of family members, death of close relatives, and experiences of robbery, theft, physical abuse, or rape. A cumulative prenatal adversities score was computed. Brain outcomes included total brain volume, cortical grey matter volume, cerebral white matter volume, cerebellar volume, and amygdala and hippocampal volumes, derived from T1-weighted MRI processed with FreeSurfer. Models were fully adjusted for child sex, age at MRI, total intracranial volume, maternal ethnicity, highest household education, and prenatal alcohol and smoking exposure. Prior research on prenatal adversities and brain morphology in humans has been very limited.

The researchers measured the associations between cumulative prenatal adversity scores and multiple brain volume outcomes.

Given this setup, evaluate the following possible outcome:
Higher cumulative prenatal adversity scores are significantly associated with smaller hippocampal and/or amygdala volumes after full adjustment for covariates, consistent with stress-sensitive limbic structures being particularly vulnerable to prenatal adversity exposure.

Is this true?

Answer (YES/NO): NO